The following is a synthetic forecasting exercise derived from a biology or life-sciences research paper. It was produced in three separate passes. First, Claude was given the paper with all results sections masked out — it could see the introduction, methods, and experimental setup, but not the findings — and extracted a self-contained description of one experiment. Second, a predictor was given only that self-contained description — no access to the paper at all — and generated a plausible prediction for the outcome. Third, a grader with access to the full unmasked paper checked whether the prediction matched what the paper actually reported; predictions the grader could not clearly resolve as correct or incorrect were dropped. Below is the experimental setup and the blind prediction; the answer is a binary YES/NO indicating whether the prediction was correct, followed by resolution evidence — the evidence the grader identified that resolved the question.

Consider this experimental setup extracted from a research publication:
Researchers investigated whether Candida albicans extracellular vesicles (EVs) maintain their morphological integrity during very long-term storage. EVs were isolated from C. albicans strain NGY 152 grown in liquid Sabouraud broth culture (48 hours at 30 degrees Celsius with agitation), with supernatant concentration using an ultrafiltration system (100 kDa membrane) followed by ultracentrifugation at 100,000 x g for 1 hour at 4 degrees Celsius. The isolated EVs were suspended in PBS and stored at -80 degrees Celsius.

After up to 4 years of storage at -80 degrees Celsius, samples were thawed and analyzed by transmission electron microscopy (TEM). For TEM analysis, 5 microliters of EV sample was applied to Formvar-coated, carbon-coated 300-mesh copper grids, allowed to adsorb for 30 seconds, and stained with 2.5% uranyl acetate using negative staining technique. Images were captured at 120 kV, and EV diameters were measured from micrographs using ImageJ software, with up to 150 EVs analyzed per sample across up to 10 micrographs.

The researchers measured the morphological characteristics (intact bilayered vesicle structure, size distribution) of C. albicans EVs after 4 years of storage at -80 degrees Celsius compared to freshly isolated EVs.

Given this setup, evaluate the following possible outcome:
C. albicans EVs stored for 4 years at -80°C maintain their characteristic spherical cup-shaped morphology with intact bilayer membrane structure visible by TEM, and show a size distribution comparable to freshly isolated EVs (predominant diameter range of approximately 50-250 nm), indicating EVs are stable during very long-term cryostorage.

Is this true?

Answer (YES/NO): NO